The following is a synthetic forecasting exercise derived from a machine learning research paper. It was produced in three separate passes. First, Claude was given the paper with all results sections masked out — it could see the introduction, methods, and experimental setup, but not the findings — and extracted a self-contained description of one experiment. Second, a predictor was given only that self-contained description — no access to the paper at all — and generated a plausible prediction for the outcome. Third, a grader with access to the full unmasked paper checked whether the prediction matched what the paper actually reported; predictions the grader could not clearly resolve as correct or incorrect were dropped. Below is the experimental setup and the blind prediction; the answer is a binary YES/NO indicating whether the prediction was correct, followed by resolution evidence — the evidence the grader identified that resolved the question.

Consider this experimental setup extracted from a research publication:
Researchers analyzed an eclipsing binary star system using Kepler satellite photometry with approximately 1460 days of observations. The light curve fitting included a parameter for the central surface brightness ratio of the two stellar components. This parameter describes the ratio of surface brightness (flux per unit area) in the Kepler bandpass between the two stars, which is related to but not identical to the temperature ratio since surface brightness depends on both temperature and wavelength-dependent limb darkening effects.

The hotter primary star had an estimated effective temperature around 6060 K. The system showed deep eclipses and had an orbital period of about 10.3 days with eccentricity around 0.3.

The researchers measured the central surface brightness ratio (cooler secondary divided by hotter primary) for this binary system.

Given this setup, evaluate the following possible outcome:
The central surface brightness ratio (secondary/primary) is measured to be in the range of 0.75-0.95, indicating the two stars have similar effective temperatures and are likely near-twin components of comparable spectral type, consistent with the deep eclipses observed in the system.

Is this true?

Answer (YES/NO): NO